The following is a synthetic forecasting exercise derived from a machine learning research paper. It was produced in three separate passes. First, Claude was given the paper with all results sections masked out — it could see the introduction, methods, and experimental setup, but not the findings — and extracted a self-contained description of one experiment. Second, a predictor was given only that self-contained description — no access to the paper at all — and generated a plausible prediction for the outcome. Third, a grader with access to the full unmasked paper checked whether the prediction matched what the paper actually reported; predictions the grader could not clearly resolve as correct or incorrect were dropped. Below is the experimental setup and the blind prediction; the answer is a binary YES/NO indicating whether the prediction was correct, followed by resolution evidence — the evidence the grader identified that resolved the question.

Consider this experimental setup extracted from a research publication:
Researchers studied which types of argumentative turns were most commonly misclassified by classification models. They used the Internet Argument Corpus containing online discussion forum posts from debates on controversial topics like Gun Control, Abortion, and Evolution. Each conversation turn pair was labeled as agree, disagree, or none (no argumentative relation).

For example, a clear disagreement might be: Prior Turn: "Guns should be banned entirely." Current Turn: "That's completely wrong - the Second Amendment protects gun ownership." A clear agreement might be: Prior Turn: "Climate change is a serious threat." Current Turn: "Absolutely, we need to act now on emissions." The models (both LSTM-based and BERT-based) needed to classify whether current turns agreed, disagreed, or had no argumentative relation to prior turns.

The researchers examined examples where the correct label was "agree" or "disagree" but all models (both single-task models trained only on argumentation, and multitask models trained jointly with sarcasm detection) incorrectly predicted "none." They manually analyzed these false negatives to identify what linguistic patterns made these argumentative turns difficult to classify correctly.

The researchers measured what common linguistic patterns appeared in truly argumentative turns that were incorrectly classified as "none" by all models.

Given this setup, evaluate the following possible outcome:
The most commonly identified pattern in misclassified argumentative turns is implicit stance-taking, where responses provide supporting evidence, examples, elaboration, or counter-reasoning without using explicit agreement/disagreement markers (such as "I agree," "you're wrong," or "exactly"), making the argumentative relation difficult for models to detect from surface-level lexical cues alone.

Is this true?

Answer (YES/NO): NO